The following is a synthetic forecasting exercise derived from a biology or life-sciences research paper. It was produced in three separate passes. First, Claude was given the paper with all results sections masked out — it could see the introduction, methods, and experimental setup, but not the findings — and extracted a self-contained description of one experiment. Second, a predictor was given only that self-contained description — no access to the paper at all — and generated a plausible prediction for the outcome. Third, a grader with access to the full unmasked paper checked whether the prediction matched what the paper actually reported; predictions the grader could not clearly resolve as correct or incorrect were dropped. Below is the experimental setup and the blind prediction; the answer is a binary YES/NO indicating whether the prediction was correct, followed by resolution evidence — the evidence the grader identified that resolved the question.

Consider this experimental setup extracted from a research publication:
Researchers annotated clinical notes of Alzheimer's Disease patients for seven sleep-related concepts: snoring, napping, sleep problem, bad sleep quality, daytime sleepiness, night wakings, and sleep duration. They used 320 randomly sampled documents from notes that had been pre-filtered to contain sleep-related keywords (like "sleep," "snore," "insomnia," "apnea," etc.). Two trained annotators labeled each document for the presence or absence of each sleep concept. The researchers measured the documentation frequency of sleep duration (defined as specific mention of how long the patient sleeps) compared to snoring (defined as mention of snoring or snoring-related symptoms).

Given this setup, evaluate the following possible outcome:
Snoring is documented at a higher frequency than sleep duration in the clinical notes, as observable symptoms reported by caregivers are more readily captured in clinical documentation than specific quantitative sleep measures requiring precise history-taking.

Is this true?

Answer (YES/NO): YES